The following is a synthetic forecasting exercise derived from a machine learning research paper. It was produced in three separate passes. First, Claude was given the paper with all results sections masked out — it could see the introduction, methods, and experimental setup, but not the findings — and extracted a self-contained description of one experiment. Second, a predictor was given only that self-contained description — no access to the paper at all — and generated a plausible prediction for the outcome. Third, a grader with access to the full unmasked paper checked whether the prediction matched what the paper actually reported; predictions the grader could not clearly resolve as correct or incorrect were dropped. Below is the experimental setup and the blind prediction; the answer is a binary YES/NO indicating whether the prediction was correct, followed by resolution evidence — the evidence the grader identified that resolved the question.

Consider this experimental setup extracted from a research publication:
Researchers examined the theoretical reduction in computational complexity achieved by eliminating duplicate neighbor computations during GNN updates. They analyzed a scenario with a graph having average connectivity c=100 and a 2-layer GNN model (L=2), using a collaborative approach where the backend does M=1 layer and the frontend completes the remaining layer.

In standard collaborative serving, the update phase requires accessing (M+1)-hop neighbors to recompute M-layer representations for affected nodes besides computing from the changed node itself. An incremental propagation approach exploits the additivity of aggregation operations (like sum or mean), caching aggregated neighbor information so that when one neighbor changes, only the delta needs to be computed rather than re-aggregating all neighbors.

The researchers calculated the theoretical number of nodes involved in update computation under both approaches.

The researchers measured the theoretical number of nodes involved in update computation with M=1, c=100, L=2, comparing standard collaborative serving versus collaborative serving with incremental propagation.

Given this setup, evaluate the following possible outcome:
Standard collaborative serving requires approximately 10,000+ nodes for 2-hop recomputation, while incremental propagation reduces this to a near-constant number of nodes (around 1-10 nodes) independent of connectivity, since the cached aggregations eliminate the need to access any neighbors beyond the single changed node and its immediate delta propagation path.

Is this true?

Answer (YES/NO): NO